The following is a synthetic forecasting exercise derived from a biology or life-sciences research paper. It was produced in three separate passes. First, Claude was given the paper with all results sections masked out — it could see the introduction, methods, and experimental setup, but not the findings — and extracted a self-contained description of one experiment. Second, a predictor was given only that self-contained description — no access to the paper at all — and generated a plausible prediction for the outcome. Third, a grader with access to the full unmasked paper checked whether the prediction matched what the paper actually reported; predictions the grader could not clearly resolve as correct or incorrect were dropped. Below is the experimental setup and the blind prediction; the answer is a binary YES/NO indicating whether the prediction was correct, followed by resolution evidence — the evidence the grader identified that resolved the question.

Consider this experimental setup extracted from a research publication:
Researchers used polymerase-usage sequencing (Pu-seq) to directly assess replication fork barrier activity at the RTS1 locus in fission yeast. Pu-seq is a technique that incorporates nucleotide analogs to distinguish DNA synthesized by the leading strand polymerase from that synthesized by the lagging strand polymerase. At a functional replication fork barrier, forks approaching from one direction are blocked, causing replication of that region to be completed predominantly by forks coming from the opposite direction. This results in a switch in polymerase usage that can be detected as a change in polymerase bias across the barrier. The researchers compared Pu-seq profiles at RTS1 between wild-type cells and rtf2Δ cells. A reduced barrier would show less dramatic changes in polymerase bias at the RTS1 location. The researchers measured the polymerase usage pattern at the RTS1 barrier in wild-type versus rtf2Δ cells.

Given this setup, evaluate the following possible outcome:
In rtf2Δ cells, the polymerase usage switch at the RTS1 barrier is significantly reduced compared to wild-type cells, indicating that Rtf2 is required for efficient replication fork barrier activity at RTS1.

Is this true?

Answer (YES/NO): YES